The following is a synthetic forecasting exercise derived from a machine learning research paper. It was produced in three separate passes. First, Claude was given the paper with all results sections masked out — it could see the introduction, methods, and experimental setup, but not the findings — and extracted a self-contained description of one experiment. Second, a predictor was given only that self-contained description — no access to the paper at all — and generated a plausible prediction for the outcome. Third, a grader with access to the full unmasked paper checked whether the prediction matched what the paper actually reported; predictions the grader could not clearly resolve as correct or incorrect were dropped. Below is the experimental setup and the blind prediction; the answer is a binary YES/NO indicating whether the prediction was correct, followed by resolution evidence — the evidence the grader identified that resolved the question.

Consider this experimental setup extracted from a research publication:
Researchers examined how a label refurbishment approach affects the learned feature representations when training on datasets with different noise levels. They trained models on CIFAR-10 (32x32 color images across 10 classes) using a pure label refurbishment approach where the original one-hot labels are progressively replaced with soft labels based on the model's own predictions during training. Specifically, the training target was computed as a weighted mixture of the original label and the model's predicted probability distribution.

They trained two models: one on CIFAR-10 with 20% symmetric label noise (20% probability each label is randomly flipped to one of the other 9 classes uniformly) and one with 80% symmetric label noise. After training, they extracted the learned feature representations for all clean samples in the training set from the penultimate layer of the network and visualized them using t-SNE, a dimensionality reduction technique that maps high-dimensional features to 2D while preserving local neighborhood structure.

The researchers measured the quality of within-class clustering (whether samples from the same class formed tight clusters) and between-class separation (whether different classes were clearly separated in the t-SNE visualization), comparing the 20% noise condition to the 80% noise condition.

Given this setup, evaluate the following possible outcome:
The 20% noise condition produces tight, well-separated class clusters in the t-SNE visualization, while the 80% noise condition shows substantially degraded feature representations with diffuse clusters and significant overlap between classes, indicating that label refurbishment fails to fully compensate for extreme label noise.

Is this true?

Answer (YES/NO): NO